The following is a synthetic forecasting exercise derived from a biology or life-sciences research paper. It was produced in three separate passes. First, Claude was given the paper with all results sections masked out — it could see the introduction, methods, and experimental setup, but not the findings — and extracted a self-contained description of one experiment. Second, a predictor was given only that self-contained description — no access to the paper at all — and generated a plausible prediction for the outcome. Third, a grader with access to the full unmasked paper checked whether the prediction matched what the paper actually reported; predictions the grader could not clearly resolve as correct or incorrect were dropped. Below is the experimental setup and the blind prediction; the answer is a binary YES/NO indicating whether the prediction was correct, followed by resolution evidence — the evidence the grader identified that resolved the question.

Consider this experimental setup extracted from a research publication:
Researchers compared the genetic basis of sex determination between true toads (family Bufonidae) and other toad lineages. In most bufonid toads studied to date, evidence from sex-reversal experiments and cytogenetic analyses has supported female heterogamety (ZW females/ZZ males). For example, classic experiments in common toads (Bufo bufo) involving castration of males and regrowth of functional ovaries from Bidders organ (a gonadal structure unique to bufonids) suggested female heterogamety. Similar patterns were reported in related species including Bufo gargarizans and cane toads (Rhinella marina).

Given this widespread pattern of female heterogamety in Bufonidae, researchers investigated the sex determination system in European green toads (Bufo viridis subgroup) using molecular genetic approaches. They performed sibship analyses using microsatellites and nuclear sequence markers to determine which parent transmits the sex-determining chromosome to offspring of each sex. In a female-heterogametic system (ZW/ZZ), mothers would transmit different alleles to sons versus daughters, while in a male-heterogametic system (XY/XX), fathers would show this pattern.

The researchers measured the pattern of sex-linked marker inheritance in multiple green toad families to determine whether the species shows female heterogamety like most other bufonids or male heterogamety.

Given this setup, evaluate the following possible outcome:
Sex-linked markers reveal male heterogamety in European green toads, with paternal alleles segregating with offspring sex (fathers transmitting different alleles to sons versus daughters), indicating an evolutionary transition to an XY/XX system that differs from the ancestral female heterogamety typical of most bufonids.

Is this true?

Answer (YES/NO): YES